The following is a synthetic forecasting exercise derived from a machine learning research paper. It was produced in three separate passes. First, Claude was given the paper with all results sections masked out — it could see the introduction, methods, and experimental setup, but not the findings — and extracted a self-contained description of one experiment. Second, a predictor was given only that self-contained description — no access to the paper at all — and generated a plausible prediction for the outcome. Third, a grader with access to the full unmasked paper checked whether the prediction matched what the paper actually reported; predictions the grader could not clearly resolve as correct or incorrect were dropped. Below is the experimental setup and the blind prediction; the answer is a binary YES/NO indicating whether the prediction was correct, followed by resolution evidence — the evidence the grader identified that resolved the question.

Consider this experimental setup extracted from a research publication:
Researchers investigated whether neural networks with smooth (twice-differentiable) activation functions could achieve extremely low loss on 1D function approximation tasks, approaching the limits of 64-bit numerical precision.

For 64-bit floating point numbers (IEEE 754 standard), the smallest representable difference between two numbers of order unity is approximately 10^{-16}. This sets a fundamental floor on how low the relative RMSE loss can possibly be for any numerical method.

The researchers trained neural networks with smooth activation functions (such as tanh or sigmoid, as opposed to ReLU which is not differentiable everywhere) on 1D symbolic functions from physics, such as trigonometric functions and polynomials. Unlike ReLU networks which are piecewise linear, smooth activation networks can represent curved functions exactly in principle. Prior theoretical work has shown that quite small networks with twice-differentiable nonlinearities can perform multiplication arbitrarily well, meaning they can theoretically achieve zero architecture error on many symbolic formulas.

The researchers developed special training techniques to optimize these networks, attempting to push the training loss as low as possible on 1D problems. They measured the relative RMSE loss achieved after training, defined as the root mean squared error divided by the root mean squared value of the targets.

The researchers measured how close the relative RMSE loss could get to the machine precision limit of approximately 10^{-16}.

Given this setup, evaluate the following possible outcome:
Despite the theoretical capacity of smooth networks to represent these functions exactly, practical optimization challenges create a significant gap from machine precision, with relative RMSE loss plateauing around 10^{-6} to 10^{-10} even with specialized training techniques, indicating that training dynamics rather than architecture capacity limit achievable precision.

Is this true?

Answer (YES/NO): NO